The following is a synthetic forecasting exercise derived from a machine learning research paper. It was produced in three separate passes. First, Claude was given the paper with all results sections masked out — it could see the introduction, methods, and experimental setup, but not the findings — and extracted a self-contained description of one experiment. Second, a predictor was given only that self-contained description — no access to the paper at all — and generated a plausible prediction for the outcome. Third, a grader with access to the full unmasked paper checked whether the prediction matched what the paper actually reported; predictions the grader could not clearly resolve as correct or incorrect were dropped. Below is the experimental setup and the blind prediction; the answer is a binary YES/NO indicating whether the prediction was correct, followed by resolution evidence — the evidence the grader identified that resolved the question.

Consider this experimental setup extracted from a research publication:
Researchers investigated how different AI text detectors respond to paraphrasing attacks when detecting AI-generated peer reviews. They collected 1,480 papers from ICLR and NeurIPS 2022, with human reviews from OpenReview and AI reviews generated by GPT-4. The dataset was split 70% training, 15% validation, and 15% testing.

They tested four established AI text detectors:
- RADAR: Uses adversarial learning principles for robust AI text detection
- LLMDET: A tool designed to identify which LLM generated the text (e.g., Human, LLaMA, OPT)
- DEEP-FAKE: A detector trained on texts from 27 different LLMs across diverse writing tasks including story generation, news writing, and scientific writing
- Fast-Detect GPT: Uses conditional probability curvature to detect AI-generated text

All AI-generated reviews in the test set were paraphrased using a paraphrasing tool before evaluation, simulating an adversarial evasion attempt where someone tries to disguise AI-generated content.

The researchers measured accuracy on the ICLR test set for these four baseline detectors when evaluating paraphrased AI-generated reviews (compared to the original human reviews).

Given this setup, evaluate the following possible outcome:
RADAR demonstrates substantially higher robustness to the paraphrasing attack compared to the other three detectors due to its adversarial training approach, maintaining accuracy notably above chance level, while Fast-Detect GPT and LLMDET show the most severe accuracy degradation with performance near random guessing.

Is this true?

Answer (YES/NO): NO